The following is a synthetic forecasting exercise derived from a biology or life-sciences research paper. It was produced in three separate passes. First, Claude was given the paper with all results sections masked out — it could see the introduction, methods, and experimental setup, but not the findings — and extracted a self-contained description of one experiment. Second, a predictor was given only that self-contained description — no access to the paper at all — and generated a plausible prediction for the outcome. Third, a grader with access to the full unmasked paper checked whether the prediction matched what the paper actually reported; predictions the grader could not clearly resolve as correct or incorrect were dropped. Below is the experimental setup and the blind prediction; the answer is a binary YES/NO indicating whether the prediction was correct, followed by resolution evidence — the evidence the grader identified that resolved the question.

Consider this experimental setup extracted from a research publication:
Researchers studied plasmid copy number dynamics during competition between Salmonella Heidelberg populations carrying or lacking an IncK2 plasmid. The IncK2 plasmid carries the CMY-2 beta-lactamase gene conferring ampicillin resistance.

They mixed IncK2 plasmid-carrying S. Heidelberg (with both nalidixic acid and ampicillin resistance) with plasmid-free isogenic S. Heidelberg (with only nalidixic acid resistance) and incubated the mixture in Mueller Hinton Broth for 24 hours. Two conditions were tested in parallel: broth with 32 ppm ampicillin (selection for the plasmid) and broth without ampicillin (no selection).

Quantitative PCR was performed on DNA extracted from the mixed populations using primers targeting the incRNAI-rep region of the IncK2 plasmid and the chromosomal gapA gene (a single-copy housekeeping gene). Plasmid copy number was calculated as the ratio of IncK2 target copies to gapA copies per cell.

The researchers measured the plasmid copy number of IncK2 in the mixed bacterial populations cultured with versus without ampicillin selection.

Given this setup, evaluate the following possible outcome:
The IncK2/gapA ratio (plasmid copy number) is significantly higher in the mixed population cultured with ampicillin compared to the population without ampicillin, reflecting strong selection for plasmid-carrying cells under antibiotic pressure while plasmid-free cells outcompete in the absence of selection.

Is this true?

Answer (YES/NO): NO